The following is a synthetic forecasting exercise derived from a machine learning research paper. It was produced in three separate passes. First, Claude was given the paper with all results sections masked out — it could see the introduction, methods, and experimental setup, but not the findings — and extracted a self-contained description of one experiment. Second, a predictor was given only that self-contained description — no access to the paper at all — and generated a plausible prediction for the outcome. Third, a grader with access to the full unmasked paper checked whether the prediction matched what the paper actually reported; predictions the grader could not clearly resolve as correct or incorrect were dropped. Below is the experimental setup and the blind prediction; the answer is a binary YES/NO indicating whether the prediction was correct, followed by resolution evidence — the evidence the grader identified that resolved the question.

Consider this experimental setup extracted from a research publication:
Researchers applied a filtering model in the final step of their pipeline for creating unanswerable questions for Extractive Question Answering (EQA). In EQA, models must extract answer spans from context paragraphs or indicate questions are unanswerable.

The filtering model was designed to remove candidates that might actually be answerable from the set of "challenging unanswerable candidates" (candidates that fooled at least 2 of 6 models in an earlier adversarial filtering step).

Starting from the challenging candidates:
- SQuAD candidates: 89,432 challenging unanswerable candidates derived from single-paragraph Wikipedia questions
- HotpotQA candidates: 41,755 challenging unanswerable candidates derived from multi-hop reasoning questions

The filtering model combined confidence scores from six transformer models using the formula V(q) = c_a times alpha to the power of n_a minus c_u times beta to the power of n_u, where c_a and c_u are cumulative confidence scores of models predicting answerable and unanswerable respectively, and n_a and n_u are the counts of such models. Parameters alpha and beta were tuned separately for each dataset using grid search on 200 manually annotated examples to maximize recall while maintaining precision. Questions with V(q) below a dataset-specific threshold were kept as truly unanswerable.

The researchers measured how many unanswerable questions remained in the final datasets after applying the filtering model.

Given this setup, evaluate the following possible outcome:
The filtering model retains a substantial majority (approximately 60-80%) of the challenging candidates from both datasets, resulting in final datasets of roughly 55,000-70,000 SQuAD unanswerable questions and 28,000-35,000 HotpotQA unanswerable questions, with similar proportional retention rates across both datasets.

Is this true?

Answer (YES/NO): NO